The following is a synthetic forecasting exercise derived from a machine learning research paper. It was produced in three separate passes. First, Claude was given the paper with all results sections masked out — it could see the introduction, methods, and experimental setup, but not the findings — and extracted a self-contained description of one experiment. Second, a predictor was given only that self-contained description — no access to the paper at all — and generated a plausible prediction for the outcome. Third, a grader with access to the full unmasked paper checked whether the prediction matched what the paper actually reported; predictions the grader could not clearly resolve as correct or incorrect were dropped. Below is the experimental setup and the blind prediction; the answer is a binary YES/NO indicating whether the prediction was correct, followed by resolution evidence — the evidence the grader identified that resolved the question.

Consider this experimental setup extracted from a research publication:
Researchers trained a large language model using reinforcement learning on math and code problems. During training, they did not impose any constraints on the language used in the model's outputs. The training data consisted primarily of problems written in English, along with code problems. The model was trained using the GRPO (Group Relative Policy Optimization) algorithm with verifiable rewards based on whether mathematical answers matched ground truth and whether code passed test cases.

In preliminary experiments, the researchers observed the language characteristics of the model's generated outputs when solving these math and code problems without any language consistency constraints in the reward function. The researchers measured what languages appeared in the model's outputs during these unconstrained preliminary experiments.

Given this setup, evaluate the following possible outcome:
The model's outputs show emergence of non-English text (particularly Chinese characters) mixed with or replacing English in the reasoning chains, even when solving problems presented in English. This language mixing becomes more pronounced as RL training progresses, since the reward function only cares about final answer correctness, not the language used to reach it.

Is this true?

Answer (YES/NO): NO